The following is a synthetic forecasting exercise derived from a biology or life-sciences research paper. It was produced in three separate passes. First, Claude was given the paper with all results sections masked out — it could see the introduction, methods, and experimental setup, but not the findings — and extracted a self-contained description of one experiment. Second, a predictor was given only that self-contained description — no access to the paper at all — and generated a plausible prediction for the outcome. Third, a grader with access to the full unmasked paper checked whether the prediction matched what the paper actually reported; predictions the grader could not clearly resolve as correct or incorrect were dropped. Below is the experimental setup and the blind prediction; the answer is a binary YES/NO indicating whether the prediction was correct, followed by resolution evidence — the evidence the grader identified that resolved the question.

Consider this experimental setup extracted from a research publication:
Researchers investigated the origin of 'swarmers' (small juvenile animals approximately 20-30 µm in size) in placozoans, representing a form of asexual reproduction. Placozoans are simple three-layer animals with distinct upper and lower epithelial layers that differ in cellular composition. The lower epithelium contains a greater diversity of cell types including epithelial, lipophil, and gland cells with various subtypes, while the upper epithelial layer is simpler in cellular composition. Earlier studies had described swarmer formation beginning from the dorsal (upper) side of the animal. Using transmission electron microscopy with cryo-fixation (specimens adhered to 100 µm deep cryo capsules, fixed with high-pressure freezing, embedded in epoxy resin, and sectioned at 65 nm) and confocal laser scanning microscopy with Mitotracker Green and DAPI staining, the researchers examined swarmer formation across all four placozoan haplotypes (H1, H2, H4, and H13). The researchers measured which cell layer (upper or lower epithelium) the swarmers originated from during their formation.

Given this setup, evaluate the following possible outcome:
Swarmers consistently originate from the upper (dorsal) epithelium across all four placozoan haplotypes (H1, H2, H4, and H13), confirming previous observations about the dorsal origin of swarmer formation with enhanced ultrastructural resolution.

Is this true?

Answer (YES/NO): NO